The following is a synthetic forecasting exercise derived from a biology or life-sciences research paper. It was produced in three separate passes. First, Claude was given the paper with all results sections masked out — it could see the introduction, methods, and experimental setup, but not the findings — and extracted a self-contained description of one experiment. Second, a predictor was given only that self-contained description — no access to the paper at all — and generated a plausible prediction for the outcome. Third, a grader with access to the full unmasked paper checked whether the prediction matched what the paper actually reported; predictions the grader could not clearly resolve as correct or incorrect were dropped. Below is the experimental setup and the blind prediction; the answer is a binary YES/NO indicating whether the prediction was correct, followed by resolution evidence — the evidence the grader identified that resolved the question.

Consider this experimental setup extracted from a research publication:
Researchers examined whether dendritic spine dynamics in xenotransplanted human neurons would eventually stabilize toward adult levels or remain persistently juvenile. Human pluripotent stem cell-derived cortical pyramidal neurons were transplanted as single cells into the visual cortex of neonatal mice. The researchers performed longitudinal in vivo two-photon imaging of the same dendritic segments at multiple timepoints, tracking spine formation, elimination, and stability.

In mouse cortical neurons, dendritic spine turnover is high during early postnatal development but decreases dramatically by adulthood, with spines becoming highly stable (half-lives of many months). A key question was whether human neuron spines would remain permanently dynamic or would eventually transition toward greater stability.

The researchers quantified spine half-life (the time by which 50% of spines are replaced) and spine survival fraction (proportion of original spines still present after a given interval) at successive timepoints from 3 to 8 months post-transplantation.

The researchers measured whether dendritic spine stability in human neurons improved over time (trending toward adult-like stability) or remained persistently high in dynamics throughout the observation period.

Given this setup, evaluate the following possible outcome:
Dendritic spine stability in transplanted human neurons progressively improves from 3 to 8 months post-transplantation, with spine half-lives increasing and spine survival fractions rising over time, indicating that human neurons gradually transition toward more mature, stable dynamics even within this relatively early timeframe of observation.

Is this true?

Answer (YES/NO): YES